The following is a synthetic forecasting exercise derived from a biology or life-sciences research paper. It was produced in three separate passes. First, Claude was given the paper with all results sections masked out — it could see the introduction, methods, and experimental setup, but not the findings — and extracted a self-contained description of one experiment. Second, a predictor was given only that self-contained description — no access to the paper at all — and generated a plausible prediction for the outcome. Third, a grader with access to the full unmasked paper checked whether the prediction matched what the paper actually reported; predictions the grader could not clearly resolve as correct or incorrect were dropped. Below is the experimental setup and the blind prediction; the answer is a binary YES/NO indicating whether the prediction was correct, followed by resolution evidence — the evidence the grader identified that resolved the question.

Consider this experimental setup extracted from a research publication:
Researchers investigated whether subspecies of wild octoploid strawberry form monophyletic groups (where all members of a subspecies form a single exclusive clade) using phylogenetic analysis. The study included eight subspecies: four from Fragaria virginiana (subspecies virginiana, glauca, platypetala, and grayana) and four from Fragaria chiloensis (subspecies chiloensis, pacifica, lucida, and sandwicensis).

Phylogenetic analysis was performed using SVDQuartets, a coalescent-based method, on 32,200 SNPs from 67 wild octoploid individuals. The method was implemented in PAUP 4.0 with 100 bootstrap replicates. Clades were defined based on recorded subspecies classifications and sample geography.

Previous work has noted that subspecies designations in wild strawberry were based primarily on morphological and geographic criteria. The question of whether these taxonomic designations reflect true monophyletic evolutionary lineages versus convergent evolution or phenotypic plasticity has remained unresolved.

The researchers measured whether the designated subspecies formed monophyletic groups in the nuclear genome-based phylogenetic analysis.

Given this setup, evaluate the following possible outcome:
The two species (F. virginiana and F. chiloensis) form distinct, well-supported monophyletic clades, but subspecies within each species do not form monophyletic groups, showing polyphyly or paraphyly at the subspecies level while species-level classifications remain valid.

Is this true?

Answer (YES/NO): NO